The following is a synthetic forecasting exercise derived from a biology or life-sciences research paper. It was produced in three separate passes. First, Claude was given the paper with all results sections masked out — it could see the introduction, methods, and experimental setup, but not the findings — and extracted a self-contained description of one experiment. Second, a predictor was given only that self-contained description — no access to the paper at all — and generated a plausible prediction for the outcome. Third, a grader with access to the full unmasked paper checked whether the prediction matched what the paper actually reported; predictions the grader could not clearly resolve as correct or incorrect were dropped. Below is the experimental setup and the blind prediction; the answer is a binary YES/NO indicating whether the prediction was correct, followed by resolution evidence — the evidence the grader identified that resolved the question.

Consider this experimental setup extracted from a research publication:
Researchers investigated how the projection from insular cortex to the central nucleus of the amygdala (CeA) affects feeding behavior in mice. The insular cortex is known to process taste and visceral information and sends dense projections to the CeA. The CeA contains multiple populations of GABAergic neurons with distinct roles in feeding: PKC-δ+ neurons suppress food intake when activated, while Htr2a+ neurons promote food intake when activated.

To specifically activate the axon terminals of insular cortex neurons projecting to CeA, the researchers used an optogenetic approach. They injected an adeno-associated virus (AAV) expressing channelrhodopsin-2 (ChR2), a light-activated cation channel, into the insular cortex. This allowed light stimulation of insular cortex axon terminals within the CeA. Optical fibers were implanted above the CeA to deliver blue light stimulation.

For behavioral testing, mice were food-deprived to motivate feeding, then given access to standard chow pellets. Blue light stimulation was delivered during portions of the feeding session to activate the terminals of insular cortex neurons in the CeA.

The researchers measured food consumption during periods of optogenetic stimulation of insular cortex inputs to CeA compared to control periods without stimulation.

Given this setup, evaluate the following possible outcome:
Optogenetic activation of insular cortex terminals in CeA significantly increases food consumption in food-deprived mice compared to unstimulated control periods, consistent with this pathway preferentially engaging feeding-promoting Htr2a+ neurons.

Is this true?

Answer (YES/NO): NO